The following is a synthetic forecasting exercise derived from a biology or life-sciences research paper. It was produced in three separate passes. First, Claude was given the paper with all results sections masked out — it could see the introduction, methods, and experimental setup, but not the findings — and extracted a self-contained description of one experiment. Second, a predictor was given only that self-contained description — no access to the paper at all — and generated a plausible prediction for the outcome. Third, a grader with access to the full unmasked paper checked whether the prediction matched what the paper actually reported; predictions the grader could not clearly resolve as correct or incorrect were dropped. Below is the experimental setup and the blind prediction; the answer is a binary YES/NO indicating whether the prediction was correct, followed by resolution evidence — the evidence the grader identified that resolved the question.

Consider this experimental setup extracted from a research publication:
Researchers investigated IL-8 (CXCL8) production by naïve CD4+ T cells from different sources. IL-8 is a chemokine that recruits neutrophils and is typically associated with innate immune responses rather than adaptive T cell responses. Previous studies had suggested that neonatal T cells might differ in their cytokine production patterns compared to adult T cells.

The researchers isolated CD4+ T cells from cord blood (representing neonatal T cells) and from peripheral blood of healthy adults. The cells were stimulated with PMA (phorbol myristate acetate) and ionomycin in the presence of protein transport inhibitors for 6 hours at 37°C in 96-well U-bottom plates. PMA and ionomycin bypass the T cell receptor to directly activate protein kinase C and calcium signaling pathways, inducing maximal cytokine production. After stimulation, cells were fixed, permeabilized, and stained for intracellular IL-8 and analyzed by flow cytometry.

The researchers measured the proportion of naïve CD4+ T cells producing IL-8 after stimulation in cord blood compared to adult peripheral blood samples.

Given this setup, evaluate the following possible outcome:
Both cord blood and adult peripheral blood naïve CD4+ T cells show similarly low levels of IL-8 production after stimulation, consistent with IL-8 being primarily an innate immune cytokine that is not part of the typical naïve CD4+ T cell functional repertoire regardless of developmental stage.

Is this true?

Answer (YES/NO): NO